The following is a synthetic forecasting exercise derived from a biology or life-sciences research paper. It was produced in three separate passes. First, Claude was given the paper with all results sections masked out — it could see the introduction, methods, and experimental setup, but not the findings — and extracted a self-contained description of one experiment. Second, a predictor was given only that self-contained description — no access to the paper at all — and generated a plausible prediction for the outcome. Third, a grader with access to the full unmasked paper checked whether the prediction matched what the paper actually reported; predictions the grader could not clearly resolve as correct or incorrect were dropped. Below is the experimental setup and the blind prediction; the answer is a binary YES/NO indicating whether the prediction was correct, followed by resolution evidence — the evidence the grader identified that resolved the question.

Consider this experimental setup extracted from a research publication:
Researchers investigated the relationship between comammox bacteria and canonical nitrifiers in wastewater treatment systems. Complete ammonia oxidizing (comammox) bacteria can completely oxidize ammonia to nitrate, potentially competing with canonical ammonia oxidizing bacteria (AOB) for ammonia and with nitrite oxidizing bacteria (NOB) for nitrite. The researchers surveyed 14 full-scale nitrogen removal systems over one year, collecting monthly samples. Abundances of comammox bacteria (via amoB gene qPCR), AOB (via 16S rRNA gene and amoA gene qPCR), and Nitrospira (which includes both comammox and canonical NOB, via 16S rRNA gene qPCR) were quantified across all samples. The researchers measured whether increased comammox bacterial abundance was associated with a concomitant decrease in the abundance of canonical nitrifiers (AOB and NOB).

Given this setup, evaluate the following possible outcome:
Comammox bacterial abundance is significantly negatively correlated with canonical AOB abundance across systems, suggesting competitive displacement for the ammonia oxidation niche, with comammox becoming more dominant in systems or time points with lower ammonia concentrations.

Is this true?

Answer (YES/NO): NO